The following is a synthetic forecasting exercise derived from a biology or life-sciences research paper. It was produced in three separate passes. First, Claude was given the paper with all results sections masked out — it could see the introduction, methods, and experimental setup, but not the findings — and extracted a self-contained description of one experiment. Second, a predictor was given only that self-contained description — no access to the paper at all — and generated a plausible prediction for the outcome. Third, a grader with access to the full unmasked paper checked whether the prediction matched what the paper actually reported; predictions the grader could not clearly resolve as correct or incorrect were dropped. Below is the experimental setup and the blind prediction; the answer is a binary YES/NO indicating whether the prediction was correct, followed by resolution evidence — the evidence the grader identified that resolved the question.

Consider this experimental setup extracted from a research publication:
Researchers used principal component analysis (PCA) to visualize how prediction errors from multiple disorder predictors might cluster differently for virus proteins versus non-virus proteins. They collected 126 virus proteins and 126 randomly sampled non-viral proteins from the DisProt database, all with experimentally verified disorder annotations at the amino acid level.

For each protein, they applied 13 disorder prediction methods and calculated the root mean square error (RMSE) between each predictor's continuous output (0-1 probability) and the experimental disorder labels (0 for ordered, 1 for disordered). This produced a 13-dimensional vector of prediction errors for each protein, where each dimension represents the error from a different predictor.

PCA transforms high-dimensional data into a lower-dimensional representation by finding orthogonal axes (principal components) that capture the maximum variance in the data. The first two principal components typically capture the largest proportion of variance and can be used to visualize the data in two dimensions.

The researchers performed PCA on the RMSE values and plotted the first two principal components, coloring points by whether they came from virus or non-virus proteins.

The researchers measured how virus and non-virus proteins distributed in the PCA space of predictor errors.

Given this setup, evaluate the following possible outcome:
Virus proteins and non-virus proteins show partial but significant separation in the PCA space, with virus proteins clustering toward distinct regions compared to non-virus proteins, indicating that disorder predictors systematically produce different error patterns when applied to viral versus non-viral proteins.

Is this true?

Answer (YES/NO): NO